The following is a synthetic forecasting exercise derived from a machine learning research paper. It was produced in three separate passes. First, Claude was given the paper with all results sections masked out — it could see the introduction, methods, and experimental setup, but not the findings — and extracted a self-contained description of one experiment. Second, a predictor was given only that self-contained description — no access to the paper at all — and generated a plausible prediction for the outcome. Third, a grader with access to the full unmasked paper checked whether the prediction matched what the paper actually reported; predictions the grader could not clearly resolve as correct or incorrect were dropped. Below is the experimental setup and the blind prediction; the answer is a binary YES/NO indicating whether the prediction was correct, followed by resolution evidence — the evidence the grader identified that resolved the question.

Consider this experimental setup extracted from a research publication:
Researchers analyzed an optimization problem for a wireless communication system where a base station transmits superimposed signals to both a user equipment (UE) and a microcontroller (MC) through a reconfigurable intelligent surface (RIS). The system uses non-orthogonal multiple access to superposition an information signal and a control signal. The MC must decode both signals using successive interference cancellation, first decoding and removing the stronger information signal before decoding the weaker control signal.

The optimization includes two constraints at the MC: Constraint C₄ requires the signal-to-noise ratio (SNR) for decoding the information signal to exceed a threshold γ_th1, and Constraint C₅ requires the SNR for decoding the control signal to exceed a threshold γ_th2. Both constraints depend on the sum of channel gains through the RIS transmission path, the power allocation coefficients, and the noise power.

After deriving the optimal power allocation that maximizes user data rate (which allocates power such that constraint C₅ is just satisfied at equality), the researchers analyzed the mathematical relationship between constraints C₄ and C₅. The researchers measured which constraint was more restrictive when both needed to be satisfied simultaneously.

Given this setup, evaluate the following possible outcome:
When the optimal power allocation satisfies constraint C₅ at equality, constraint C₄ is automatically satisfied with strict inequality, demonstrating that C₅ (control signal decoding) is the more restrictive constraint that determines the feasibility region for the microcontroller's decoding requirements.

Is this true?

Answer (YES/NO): YES